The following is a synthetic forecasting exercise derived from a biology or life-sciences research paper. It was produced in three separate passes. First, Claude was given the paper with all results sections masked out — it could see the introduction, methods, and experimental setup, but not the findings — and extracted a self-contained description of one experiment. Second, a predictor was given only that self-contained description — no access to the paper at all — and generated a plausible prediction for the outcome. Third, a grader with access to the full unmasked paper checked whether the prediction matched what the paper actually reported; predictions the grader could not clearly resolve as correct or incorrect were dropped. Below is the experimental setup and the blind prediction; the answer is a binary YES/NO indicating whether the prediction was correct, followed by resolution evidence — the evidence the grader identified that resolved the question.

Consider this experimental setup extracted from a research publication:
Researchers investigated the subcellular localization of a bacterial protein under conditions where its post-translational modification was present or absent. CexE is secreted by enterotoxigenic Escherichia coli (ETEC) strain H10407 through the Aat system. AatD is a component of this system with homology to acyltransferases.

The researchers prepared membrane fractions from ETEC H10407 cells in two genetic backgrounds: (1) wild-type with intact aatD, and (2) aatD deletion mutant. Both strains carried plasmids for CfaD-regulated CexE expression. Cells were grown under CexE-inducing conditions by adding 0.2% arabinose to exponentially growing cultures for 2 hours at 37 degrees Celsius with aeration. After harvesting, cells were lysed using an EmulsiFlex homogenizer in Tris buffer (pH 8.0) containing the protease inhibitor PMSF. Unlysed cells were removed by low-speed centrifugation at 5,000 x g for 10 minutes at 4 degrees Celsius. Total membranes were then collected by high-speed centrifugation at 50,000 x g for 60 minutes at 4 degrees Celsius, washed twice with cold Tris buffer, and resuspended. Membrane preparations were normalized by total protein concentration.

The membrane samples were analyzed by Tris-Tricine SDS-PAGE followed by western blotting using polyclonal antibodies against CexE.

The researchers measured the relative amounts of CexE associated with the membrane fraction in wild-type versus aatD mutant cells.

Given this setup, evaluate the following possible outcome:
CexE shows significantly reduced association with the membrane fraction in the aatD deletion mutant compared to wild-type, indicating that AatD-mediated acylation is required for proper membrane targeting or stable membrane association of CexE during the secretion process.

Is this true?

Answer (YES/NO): YES